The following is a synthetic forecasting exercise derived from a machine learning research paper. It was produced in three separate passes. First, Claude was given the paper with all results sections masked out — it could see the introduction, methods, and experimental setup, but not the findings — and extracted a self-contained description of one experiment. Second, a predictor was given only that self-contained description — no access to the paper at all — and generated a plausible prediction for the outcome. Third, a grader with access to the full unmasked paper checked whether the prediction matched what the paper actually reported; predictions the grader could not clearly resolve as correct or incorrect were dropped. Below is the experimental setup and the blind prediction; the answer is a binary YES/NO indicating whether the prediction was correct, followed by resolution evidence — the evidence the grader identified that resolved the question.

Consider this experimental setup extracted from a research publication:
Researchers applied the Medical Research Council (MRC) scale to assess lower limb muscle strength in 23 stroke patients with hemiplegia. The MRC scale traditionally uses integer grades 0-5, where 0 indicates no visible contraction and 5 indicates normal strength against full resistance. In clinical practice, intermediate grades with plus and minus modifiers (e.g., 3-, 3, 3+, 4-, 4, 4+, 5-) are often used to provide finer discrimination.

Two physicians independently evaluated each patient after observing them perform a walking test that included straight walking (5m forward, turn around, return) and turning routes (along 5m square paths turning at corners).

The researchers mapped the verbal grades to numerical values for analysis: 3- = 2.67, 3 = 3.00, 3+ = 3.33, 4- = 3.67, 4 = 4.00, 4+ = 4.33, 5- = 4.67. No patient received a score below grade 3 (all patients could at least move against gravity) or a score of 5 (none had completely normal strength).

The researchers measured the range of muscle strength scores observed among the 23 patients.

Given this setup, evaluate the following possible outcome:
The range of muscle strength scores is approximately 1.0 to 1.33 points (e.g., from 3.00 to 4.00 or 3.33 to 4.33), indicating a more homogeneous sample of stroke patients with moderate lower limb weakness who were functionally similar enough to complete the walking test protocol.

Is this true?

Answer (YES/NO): NO